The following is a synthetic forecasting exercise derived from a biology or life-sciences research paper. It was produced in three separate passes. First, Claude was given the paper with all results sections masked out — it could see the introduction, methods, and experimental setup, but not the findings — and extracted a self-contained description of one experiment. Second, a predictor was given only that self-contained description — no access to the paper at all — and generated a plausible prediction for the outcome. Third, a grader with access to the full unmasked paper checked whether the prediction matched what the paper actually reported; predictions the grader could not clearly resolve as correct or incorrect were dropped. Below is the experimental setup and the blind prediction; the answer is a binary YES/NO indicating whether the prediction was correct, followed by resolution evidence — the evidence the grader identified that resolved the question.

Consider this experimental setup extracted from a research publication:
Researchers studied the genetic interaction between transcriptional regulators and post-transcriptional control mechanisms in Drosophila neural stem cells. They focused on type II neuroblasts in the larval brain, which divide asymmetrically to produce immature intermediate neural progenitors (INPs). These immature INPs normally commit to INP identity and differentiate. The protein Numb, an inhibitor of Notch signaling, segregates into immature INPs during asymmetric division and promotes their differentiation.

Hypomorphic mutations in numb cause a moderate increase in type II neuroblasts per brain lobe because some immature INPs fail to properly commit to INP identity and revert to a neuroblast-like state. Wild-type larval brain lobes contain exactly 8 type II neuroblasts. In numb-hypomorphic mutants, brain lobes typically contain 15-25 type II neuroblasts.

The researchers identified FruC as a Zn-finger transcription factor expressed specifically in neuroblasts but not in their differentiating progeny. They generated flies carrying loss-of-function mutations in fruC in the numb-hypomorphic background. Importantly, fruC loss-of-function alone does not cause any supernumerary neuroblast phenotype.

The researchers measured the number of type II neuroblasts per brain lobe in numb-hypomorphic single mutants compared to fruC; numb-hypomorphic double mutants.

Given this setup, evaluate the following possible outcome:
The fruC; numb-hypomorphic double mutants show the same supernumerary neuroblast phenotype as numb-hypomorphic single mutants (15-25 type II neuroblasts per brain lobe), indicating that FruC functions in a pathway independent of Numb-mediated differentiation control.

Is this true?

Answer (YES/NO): NO